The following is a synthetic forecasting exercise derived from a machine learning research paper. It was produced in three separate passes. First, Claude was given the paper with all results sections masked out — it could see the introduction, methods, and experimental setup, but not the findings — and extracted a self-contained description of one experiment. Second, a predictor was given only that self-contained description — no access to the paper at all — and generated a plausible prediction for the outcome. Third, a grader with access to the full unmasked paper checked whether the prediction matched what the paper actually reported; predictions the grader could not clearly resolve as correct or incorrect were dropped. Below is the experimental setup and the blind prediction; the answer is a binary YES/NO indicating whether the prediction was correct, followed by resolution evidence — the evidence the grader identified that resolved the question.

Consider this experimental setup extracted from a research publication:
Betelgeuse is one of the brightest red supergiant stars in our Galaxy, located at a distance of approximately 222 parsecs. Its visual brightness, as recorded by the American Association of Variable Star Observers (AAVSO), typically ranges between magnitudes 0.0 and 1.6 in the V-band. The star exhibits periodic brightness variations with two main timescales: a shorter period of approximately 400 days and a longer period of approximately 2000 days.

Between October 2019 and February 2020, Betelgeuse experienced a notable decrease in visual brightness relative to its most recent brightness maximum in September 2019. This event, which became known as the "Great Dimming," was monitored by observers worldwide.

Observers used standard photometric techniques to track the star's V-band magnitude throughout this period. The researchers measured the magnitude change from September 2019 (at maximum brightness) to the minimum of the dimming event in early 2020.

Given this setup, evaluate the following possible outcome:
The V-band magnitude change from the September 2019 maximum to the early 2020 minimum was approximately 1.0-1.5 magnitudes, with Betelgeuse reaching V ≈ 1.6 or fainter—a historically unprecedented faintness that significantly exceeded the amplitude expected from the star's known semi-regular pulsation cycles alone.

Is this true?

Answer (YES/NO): YES